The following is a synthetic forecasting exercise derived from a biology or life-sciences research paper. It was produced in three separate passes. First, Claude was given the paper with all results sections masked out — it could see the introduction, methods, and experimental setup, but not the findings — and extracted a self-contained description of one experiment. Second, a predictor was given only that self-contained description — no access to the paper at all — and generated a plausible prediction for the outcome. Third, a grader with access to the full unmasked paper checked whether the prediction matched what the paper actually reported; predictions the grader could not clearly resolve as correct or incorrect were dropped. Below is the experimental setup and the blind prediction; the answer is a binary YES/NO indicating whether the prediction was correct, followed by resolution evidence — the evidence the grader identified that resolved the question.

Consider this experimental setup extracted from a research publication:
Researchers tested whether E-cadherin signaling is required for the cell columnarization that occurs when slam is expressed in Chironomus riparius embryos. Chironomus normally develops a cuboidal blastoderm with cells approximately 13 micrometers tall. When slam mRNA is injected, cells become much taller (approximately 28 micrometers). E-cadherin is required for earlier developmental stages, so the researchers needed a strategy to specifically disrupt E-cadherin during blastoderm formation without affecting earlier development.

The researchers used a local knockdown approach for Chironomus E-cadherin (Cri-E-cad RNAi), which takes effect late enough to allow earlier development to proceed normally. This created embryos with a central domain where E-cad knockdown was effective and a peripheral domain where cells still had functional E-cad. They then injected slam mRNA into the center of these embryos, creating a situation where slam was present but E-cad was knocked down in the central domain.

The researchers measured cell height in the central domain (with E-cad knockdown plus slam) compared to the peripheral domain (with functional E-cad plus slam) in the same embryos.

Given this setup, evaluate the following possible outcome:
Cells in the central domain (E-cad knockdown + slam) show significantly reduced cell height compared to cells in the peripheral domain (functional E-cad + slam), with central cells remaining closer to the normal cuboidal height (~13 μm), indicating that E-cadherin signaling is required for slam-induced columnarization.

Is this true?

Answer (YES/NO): YES